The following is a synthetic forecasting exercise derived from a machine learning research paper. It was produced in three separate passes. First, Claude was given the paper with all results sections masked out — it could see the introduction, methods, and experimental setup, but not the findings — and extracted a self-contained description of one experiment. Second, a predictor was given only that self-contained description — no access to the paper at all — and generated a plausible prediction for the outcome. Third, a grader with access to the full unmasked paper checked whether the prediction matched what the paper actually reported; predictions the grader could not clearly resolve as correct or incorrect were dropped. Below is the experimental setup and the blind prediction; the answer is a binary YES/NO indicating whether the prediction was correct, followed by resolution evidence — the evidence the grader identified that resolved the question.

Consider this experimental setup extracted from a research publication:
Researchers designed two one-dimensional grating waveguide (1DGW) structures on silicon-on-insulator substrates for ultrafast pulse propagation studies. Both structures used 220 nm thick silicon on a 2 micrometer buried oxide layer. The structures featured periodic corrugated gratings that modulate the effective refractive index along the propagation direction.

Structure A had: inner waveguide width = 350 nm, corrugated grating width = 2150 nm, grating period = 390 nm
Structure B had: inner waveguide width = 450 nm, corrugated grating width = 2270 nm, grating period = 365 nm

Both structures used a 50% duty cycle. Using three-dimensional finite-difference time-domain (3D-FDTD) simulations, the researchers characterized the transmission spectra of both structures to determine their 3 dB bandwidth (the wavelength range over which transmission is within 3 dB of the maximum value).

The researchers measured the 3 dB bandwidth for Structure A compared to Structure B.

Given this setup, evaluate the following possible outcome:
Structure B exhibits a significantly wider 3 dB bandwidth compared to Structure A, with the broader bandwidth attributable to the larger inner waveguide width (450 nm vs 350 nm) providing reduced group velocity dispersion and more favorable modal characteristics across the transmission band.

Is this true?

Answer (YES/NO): YES